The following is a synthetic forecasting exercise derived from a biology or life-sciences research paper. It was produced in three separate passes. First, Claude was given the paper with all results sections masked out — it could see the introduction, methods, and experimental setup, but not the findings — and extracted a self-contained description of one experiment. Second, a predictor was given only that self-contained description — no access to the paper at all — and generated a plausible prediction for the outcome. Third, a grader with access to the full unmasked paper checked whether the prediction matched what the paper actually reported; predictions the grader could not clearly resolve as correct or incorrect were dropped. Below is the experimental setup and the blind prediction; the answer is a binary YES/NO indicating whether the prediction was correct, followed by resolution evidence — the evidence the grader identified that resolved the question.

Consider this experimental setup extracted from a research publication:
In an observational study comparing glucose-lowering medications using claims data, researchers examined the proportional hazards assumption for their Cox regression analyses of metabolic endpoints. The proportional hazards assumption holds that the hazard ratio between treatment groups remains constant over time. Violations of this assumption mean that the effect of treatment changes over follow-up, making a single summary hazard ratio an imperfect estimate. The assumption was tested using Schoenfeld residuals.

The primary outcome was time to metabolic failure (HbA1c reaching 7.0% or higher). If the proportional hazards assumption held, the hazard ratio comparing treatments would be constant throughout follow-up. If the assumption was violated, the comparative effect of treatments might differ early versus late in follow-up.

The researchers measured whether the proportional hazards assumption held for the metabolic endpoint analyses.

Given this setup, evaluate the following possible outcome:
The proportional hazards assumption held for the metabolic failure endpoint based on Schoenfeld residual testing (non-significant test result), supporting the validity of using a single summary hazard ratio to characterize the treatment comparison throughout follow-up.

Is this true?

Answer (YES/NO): NO